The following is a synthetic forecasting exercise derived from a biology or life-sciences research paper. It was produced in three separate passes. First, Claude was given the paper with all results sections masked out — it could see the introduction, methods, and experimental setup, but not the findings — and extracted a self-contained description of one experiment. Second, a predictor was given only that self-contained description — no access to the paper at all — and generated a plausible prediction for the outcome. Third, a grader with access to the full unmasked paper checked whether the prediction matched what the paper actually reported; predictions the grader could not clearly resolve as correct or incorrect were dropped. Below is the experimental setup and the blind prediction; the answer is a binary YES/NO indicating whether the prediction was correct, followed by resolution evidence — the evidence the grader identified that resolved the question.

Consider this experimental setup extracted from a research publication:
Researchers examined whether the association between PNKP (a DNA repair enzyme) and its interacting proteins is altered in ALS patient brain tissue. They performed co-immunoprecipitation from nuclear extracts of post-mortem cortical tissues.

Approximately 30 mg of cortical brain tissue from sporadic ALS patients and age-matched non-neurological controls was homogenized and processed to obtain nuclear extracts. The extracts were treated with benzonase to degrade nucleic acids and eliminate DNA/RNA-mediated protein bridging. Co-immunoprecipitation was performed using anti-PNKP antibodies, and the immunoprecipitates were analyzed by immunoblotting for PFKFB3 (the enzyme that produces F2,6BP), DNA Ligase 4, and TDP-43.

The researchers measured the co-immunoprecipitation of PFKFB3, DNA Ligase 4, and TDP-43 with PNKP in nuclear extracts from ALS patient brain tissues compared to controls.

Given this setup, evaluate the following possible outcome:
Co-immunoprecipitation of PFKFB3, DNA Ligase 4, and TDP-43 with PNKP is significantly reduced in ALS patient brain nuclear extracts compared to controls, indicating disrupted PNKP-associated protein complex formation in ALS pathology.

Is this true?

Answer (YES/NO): YES